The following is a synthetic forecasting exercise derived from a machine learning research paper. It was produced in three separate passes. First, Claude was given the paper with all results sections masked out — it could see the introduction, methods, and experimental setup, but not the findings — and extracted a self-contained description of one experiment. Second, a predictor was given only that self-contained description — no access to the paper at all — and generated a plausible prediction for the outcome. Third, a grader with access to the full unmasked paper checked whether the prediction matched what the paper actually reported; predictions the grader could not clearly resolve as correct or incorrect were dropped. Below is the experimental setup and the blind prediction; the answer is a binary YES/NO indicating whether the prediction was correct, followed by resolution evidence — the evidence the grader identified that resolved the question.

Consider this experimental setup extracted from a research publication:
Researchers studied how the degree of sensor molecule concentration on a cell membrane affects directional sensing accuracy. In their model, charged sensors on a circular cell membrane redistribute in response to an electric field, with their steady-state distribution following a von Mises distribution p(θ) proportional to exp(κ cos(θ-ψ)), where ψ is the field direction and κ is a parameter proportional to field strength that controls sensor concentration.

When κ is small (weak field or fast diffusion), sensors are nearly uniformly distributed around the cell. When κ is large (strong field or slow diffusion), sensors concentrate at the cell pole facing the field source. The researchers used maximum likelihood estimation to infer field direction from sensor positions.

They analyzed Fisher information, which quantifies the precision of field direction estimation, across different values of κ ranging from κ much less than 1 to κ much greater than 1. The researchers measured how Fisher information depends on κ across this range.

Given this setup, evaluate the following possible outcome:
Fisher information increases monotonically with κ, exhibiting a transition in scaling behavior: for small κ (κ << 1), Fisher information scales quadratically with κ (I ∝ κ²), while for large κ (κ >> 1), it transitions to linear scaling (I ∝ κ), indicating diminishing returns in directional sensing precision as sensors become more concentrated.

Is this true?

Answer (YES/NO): YES